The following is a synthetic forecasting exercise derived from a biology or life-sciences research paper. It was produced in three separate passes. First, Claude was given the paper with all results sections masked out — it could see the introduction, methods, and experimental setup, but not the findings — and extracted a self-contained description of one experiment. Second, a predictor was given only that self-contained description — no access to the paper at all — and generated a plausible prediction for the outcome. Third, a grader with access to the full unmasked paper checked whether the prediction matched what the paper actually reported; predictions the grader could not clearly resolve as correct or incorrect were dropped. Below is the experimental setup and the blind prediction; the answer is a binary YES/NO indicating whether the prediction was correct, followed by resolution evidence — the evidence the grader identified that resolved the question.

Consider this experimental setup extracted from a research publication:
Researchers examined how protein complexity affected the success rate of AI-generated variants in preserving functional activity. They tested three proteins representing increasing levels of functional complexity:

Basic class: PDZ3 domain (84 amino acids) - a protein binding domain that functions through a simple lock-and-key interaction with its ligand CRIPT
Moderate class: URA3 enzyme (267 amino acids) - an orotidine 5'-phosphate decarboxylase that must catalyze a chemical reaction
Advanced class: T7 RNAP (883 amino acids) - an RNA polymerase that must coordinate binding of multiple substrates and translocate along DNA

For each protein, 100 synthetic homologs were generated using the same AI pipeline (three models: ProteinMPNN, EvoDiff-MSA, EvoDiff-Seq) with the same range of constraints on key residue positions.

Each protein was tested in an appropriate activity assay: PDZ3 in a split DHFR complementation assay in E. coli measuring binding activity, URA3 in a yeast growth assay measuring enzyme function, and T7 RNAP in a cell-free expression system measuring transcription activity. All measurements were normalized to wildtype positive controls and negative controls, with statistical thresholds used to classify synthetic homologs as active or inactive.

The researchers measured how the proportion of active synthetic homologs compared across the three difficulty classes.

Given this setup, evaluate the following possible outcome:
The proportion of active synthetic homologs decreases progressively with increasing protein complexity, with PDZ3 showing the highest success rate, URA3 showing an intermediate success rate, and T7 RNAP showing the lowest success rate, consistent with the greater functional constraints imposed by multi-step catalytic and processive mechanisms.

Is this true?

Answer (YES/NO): NO